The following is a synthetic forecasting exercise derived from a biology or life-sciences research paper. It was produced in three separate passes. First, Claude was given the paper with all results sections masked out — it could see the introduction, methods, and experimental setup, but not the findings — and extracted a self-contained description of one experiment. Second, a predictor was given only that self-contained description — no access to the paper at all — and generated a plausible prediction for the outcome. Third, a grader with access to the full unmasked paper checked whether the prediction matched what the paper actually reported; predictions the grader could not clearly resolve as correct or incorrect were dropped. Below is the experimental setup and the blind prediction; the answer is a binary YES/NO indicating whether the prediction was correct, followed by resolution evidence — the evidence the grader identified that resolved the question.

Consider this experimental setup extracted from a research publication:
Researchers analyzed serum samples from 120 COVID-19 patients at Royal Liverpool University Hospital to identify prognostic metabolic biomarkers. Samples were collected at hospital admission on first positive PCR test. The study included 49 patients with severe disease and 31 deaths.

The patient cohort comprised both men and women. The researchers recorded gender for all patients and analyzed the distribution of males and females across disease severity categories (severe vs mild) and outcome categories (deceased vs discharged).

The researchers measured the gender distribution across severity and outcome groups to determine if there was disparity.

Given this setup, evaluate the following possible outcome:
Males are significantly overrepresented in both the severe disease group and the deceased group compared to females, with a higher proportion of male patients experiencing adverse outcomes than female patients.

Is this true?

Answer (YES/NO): YES